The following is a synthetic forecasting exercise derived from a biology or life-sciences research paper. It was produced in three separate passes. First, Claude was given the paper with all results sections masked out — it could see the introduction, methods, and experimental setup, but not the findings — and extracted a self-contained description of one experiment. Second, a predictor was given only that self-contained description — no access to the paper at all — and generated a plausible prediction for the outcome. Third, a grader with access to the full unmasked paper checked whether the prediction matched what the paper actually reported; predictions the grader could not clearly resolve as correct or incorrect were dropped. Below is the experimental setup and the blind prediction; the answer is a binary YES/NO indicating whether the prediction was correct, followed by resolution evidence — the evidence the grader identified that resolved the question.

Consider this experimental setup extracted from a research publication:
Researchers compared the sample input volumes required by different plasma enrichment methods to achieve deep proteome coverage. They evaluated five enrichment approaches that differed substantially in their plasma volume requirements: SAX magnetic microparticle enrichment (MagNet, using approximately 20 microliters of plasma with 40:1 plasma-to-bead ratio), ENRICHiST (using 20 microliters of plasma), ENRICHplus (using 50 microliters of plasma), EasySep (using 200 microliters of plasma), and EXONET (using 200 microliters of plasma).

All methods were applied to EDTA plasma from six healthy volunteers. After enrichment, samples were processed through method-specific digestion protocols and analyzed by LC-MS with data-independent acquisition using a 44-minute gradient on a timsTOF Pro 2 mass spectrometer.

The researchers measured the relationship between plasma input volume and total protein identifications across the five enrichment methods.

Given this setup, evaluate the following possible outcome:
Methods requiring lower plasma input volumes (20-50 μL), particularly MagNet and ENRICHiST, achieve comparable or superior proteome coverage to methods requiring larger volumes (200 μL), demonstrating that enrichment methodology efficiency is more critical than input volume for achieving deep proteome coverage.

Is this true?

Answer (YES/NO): NO